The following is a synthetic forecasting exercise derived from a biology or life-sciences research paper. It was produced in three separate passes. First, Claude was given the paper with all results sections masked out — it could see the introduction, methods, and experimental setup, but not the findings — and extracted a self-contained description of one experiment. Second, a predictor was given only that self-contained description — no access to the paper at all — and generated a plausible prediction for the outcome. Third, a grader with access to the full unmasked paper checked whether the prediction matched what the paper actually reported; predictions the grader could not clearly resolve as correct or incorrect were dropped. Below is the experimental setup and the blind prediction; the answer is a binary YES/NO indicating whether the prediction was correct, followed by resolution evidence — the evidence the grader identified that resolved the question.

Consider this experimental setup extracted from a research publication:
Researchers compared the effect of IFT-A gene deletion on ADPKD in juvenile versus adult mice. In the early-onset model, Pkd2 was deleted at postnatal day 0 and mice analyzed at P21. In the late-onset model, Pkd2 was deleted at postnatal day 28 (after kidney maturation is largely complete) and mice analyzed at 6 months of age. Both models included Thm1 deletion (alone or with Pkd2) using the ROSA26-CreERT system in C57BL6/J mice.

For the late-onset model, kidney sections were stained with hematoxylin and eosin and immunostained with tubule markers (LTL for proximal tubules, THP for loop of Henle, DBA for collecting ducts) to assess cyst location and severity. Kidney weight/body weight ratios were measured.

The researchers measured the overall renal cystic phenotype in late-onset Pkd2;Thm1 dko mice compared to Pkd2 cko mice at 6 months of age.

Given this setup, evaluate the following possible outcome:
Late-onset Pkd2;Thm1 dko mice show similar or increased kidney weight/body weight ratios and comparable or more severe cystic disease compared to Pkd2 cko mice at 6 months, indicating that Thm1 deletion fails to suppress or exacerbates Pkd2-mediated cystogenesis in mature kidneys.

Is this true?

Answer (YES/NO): NO